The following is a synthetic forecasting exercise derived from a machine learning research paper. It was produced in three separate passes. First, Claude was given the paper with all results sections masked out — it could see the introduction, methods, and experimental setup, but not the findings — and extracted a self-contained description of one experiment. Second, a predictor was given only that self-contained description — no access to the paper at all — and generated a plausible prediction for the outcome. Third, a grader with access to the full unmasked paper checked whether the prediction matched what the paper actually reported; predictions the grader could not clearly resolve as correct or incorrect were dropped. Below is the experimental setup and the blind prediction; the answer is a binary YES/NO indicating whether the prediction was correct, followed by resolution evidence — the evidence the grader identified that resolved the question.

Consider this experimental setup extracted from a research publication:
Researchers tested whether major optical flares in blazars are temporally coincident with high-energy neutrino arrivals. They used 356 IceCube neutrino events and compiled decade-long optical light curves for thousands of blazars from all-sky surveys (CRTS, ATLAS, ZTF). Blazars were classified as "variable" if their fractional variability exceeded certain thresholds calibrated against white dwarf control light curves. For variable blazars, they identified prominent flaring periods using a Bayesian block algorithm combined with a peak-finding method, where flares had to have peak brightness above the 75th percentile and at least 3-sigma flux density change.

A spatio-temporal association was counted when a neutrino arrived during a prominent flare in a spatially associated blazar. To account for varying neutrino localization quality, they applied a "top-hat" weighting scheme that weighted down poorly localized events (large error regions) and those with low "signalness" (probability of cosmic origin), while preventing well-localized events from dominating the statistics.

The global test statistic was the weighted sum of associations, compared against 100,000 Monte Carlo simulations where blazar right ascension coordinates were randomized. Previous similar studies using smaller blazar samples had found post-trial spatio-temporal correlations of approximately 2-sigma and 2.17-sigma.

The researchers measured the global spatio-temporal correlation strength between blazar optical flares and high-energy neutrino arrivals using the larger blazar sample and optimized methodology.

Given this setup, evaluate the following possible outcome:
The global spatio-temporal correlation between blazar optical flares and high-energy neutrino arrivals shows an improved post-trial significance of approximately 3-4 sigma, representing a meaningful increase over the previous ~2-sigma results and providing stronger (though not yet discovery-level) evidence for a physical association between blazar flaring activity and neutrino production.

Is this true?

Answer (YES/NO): NO